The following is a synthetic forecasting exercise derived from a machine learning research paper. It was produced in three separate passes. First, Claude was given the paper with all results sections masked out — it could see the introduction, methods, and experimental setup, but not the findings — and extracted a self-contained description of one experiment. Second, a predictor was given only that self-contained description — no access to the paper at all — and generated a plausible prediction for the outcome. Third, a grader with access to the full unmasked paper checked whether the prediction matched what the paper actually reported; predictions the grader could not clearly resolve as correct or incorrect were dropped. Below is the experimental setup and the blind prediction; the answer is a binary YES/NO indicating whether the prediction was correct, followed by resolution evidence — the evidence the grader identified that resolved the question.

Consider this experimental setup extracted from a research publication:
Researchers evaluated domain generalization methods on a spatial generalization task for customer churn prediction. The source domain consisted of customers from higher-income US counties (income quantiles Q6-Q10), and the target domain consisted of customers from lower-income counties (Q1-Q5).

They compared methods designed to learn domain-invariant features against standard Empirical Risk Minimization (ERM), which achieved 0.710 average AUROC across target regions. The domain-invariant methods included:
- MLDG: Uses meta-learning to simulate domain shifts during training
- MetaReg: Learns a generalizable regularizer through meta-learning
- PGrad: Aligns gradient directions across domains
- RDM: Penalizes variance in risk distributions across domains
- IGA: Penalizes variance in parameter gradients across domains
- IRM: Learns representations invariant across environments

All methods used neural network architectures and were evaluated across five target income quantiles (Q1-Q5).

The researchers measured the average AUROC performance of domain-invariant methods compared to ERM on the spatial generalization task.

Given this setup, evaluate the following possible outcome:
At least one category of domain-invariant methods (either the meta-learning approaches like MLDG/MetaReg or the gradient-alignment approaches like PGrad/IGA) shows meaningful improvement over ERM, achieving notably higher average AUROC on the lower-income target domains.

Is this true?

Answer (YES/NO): YES